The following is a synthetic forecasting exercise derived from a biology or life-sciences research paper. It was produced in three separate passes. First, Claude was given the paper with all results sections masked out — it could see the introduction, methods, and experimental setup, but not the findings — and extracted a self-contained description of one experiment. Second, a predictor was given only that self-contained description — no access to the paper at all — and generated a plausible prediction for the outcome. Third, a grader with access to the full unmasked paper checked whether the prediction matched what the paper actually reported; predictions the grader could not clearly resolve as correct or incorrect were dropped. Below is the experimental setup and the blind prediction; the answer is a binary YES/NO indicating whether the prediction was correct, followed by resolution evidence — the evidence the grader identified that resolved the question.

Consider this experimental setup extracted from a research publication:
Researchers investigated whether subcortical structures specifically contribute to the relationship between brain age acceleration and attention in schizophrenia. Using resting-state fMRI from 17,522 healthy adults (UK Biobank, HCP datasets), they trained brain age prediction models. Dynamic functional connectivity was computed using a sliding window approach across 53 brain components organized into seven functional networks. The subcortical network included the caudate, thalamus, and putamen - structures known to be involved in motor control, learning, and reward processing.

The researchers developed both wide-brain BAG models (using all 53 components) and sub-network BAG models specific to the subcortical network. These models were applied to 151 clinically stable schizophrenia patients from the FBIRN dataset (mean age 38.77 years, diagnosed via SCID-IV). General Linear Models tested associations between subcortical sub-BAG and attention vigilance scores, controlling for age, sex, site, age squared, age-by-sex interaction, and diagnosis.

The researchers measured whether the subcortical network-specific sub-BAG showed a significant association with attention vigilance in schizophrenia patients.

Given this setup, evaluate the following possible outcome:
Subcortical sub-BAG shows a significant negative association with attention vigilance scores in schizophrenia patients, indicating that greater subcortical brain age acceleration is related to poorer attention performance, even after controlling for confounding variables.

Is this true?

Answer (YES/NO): YES